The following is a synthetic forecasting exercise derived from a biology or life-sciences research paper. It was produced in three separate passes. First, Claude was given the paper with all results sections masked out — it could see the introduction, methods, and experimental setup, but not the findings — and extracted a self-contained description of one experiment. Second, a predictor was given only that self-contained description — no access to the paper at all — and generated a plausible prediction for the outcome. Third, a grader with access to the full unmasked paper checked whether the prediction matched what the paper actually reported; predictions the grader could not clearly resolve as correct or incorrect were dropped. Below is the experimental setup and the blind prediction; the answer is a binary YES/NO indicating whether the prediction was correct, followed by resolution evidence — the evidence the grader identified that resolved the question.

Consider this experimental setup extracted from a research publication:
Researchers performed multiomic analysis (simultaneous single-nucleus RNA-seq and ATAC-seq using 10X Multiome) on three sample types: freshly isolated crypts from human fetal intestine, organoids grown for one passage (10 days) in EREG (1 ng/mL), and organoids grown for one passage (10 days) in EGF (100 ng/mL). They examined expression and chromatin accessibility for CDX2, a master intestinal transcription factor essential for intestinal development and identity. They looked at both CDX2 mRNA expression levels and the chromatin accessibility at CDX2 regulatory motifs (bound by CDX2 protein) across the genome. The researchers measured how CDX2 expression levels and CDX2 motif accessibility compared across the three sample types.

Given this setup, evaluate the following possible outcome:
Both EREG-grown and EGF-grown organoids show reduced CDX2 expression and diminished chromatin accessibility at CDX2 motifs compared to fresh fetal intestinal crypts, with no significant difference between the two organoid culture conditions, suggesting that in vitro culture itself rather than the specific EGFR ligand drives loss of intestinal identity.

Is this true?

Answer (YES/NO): NO